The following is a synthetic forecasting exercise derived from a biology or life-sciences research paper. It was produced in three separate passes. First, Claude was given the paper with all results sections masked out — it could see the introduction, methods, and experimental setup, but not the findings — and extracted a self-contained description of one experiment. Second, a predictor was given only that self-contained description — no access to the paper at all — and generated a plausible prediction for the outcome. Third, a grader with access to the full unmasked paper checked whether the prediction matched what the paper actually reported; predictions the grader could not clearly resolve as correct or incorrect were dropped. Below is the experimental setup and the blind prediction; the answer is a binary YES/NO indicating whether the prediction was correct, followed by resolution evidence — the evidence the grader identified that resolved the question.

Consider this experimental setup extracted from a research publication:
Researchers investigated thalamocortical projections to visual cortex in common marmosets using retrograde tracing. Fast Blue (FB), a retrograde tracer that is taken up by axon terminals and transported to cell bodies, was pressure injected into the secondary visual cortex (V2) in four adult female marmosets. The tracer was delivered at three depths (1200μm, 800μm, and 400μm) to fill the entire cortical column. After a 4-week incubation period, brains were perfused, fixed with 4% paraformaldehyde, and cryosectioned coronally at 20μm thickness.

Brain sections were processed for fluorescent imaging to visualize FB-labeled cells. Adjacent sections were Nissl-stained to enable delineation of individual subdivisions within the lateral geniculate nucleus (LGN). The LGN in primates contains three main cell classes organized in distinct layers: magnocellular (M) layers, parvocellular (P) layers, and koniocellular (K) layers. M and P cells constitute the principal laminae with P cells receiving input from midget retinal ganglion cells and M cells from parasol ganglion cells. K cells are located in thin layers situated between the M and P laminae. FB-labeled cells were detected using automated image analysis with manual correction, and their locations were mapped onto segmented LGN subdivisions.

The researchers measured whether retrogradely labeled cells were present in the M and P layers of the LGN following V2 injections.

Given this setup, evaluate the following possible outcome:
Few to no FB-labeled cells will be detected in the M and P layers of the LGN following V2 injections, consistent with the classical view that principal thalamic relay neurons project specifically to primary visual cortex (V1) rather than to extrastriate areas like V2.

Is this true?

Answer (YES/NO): YES